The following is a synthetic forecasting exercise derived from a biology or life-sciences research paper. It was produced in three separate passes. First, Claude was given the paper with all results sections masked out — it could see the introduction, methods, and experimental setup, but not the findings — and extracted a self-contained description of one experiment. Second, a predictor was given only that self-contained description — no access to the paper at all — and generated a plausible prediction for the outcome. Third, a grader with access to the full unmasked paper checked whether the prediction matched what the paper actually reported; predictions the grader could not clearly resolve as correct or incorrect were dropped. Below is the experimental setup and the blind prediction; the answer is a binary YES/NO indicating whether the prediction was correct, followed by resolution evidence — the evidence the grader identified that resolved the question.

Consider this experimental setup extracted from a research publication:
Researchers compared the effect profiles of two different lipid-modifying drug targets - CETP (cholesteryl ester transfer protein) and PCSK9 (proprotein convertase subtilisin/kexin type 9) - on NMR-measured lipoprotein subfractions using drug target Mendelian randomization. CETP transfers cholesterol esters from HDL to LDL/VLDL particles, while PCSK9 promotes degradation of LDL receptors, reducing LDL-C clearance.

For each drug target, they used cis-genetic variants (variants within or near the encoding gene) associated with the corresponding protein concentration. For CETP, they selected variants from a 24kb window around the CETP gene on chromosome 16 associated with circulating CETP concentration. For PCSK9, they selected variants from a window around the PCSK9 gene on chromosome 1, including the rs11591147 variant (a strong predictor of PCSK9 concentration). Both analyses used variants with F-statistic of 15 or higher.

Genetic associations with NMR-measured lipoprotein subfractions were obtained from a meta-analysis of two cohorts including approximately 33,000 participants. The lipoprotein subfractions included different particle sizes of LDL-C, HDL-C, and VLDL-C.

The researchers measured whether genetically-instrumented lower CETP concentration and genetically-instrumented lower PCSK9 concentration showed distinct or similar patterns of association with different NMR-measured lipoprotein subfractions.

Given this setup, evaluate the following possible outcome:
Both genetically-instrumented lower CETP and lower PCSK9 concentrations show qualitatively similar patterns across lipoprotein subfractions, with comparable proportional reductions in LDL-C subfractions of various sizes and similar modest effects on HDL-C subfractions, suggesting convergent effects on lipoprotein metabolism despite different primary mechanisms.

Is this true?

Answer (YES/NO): NO